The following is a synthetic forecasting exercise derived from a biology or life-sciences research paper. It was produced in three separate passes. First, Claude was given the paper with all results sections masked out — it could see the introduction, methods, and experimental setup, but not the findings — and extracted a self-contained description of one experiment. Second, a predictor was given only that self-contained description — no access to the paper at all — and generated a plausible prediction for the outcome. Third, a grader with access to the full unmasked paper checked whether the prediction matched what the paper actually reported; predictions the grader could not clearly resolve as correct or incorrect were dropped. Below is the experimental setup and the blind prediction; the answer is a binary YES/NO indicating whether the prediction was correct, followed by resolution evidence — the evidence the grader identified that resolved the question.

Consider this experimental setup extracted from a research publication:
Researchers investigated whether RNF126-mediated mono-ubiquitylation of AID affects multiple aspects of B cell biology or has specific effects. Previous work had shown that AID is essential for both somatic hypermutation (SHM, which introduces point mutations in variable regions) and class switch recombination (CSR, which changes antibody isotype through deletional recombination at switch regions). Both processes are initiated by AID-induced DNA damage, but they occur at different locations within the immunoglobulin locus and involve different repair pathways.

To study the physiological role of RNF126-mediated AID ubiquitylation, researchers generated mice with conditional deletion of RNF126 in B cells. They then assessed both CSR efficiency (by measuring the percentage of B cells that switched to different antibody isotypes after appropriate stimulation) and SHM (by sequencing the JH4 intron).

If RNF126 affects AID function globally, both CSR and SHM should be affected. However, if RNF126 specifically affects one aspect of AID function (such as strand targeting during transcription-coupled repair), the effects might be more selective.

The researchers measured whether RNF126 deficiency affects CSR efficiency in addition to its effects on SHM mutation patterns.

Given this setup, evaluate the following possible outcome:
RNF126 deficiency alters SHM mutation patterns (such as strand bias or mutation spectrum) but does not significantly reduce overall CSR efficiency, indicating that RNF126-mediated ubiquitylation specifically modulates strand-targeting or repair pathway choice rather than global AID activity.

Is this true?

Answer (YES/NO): NO